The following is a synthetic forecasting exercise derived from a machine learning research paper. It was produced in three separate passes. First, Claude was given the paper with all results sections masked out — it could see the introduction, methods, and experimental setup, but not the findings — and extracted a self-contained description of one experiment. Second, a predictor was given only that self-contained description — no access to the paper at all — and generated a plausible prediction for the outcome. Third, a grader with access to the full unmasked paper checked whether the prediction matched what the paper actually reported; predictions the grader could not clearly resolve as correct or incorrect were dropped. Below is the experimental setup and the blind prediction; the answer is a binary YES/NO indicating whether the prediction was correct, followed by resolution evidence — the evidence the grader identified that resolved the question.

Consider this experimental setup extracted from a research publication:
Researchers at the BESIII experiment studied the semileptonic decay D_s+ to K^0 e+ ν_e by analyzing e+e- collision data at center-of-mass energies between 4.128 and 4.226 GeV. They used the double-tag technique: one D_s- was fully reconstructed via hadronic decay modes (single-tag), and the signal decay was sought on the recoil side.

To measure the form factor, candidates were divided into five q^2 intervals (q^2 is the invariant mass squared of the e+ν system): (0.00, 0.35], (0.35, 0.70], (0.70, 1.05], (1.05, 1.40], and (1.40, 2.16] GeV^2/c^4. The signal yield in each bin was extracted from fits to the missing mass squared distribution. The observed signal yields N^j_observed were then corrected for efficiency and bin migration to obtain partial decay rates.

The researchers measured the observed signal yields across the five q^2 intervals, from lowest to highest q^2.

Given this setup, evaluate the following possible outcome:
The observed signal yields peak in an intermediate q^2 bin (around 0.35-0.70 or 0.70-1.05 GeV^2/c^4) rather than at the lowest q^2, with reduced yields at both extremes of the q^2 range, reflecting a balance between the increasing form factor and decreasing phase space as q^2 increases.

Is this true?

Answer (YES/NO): NO